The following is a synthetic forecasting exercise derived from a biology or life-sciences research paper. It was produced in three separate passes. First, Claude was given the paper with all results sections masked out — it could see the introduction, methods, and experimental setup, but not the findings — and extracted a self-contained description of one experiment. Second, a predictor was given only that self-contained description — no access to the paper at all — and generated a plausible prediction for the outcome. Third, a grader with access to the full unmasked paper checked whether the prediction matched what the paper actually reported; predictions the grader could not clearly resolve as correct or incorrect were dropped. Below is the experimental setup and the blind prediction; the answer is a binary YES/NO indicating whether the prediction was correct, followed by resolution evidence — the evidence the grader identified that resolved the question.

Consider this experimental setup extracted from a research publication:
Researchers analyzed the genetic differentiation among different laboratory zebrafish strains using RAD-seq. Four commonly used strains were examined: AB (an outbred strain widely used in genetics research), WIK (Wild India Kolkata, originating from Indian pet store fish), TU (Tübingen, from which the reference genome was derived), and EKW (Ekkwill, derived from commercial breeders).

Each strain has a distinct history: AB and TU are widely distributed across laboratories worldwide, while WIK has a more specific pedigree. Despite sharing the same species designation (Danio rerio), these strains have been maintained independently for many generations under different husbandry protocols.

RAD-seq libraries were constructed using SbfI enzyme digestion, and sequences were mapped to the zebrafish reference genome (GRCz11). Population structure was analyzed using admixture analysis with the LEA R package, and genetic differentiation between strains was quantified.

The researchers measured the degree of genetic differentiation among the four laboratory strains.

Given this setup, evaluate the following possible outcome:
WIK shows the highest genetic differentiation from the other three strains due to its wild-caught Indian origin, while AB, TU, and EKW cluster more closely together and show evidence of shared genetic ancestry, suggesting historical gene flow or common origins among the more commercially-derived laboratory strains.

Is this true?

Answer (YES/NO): NO